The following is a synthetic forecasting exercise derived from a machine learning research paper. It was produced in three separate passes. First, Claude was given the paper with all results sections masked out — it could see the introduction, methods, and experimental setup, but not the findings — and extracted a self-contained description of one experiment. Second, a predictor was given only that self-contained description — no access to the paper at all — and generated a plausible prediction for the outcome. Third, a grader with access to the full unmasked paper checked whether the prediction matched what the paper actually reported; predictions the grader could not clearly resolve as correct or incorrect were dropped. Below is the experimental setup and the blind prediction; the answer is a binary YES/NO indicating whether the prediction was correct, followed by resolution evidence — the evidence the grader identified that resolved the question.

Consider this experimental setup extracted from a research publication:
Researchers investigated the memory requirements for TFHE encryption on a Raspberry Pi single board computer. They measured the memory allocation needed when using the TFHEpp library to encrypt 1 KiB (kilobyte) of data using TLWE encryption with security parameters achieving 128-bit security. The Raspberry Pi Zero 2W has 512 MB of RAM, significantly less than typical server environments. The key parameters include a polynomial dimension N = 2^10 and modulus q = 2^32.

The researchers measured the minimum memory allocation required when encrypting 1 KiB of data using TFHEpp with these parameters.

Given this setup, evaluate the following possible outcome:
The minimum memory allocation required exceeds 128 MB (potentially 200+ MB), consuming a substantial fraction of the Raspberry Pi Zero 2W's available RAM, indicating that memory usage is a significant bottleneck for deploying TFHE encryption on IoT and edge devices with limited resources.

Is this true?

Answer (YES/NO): NO